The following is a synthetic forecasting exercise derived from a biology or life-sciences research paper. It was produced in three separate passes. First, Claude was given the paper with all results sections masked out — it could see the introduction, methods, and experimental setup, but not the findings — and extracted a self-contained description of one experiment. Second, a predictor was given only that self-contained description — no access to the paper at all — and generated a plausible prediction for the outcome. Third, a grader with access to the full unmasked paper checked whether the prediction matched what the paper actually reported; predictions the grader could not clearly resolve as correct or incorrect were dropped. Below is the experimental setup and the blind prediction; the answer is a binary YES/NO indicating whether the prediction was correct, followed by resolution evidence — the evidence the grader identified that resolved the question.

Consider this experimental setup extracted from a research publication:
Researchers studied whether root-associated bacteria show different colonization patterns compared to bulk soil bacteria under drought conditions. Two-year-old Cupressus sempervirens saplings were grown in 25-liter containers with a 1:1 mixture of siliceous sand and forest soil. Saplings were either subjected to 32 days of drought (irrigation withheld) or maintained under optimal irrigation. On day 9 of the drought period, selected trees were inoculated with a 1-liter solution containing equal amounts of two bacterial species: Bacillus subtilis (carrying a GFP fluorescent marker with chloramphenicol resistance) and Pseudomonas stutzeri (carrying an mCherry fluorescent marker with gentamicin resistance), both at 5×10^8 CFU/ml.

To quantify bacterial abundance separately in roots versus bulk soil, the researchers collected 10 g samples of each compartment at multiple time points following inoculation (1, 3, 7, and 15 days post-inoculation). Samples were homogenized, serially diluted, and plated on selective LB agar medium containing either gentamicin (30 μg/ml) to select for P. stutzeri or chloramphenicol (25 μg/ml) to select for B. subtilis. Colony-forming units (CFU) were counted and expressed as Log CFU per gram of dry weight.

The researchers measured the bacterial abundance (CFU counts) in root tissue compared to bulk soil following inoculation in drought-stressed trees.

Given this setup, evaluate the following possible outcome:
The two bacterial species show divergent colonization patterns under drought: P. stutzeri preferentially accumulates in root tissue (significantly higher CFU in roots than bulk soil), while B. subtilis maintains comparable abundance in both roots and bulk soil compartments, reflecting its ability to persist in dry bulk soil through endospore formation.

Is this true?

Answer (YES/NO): NO